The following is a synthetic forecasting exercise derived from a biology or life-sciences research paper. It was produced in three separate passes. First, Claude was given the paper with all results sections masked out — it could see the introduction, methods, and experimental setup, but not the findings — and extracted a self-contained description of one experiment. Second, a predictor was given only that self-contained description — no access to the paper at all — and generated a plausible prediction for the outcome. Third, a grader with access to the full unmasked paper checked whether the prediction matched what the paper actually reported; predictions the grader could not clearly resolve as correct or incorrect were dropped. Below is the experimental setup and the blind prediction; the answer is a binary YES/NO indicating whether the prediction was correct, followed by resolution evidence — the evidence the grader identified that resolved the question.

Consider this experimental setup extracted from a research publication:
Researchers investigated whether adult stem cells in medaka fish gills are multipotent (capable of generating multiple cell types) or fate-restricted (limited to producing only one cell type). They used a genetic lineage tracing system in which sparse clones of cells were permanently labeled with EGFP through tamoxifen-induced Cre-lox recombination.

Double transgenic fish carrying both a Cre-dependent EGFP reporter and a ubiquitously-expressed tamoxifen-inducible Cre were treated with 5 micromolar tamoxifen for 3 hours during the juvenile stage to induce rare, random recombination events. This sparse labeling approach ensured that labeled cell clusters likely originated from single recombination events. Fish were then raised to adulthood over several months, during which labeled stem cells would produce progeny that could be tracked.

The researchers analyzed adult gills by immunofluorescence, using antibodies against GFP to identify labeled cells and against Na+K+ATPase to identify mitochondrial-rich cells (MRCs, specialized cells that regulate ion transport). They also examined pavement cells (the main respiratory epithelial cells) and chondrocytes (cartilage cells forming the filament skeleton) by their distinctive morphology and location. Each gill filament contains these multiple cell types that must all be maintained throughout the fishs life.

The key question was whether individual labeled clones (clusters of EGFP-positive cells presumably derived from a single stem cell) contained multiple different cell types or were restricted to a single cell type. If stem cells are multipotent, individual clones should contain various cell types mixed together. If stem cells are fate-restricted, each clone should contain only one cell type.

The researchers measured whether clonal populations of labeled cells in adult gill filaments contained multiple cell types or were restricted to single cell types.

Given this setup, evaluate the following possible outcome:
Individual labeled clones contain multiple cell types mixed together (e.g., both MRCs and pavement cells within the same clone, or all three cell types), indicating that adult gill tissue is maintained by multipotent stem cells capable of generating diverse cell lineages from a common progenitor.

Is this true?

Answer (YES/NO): NO